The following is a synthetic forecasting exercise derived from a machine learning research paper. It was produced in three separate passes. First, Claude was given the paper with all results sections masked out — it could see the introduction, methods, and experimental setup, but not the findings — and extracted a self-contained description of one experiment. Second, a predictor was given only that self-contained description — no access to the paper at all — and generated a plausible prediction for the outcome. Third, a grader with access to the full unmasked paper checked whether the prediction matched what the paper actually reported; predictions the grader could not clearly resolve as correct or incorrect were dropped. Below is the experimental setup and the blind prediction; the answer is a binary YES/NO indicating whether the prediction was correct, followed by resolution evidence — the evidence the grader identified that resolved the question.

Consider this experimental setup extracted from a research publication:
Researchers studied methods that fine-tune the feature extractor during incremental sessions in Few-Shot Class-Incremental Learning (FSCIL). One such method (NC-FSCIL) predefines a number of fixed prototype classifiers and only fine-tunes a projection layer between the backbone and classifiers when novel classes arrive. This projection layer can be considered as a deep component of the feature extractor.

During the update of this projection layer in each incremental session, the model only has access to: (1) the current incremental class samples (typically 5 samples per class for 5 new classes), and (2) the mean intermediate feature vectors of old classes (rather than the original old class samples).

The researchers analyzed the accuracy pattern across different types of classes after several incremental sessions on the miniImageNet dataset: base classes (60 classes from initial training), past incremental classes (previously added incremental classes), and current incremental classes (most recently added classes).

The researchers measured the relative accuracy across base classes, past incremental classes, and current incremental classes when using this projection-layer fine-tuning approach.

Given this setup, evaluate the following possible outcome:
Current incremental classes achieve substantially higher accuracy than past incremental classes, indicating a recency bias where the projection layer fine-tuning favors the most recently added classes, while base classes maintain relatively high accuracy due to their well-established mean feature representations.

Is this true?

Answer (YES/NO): YES